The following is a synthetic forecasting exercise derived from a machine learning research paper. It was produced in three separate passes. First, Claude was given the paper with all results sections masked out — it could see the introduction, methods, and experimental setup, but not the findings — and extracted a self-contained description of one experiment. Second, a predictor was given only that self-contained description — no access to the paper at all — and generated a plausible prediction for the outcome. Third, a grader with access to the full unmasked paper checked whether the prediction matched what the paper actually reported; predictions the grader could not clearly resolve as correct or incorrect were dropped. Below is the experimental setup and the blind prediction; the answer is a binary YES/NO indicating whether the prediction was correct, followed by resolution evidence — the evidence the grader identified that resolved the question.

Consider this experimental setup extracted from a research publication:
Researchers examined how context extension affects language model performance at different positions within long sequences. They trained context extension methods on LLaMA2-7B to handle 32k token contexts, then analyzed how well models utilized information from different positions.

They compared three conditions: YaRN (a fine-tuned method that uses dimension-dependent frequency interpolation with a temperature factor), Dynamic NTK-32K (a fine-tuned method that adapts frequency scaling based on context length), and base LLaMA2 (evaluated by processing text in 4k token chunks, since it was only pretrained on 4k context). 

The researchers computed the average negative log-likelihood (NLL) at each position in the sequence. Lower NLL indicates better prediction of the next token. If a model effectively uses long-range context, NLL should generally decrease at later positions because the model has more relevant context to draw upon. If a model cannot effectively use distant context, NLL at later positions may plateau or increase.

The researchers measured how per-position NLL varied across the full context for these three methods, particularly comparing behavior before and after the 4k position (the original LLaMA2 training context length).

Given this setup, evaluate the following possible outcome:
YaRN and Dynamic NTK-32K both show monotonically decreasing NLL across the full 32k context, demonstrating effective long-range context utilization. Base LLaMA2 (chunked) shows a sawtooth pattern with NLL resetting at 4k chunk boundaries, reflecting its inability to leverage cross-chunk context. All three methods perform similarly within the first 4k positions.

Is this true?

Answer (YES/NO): NO